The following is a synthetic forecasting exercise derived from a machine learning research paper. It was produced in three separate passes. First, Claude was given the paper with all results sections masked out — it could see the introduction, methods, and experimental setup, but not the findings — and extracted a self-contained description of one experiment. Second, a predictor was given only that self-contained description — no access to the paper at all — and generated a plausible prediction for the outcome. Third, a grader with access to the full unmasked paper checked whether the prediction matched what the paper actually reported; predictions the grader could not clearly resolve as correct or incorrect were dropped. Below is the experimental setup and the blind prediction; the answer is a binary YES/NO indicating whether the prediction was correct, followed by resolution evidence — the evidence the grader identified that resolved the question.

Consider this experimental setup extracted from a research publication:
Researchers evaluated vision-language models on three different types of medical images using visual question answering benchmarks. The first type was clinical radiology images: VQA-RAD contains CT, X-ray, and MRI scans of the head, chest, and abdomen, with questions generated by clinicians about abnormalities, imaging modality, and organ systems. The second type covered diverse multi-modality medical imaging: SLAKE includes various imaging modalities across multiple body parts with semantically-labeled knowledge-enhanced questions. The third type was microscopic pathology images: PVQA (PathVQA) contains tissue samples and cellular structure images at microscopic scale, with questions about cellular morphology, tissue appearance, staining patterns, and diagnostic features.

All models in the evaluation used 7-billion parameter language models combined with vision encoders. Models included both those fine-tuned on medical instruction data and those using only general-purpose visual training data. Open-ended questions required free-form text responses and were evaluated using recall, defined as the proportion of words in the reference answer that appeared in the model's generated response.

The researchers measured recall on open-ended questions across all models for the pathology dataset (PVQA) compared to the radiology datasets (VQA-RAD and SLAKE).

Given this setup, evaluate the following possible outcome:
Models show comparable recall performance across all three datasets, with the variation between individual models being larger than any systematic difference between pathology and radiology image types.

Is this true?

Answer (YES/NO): NO